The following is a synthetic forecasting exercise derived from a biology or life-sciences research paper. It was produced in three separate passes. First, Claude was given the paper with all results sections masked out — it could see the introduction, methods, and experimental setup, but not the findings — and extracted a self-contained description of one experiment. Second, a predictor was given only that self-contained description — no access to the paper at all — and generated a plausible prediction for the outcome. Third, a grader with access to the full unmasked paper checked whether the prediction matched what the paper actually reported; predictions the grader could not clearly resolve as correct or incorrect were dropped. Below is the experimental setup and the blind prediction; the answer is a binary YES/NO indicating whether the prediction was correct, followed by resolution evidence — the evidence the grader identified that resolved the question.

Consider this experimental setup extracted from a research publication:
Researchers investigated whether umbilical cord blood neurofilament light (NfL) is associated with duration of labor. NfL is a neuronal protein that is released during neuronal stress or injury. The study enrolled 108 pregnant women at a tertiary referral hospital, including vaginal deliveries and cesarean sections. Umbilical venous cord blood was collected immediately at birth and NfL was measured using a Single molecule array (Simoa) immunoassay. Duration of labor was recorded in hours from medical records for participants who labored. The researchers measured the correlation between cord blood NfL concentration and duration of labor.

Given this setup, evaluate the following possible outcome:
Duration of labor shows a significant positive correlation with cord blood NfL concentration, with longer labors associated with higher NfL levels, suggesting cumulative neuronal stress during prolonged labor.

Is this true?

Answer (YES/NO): NO